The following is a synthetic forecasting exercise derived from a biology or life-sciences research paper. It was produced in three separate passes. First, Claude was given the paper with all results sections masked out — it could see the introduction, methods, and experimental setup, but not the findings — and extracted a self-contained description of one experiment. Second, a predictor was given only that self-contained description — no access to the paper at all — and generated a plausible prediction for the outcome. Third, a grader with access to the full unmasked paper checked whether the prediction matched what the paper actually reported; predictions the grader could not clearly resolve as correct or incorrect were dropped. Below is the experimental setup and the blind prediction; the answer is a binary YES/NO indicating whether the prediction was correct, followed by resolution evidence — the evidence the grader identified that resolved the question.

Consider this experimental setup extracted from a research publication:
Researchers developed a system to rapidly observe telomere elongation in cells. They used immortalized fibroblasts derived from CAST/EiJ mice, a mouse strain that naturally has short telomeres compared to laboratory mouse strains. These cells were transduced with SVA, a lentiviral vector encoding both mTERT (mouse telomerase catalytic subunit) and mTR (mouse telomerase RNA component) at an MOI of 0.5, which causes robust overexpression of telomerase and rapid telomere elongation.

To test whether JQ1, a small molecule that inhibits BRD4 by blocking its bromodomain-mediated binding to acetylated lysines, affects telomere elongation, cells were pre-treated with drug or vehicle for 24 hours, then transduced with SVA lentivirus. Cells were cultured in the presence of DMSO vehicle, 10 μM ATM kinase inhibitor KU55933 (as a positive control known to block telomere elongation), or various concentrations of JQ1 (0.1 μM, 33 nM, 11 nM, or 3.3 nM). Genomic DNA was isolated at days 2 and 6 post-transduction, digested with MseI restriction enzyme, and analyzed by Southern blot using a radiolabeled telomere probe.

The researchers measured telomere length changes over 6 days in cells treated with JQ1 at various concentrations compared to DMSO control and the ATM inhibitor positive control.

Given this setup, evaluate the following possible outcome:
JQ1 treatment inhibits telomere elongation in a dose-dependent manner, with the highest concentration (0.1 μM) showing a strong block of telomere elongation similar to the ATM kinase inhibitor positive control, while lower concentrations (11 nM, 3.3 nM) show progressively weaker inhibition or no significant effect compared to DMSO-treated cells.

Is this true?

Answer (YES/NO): YES